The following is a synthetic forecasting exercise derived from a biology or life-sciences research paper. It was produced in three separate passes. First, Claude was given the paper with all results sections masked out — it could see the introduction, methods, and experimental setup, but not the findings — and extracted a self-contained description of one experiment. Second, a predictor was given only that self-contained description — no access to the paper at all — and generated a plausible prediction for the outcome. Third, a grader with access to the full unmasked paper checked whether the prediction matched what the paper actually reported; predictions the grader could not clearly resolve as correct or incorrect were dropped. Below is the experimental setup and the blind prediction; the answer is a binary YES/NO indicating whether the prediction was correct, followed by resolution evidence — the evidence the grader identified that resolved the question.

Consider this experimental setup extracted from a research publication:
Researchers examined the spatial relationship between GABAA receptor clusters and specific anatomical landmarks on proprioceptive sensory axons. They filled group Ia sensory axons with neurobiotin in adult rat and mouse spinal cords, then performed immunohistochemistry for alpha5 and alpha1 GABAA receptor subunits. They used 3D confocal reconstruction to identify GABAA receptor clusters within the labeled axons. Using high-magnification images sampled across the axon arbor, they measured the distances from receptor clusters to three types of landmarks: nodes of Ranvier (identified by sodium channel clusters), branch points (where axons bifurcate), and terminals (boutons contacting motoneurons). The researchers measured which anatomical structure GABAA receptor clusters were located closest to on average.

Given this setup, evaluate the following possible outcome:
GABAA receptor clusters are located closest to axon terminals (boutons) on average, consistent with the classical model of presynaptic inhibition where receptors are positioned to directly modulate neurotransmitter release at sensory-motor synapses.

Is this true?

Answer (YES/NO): NO